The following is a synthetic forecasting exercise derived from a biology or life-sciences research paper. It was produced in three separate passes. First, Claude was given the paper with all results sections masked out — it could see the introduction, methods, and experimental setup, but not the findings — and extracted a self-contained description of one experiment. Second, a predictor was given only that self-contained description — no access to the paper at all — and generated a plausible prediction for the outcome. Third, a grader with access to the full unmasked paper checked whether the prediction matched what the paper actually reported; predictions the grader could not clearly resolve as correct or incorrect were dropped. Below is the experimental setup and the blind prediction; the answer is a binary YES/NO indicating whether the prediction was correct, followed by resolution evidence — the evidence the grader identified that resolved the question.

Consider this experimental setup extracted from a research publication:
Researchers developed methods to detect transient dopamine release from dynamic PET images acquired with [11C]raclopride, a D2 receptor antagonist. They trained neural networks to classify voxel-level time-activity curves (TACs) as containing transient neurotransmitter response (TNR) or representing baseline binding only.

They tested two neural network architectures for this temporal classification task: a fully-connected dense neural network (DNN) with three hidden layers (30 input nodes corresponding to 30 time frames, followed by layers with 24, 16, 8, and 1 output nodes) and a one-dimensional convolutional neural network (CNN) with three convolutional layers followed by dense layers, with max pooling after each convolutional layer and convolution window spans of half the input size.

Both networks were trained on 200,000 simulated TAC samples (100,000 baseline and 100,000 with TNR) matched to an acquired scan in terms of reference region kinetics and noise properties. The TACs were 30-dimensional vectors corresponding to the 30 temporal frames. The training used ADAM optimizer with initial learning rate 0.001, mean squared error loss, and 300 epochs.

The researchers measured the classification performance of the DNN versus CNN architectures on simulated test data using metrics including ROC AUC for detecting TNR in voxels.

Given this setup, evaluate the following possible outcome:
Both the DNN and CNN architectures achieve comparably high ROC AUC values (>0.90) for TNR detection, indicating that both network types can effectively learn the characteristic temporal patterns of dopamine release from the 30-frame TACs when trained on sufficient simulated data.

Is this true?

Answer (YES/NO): NO